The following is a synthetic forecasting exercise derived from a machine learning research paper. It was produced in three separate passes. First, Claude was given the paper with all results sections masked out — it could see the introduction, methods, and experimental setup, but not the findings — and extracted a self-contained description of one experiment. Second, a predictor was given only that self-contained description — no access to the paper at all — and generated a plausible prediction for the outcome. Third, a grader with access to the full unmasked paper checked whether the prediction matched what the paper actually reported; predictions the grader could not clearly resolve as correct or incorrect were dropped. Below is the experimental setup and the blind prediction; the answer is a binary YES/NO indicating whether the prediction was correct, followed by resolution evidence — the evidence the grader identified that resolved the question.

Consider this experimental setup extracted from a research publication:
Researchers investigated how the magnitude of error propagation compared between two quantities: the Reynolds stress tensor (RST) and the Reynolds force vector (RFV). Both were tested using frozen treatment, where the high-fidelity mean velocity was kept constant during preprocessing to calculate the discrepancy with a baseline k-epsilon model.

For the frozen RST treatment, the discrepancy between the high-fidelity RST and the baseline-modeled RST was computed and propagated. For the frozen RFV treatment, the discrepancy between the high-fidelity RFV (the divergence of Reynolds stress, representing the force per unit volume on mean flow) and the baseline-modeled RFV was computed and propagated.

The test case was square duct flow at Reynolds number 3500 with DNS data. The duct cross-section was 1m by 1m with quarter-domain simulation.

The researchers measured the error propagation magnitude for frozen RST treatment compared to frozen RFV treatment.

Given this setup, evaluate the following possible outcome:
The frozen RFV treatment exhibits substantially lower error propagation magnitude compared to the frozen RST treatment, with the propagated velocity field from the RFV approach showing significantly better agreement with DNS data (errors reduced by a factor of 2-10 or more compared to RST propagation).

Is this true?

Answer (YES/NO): YES